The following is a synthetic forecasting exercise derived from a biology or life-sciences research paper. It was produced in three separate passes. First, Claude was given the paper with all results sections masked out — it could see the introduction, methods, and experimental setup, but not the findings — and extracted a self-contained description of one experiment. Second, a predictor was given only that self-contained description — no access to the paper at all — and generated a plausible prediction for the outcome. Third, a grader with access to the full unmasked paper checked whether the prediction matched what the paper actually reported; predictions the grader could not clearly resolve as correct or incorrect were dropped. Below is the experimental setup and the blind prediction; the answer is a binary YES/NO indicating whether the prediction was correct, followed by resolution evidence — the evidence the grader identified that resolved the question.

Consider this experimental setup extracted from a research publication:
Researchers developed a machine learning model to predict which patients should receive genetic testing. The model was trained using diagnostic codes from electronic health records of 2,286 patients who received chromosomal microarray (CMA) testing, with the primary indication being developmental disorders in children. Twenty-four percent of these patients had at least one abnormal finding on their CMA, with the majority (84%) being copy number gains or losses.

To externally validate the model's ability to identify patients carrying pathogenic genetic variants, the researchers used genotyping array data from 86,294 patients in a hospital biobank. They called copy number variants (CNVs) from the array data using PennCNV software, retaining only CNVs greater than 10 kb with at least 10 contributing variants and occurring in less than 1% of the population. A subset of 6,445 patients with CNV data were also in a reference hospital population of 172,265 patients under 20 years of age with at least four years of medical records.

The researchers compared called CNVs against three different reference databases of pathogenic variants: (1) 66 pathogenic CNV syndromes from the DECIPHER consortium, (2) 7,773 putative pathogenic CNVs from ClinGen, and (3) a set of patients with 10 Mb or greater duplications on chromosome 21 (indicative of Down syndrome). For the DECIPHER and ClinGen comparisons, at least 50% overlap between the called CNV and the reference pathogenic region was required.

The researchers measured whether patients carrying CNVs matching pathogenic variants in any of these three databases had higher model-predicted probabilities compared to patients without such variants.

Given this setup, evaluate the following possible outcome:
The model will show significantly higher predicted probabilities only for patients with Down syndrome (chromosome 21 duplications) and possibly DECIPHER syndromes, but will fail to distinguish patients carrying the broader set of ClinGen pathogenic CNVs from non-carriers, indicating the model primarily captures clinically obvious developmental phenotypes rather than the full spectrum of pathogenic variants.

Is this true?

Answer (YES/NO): NO